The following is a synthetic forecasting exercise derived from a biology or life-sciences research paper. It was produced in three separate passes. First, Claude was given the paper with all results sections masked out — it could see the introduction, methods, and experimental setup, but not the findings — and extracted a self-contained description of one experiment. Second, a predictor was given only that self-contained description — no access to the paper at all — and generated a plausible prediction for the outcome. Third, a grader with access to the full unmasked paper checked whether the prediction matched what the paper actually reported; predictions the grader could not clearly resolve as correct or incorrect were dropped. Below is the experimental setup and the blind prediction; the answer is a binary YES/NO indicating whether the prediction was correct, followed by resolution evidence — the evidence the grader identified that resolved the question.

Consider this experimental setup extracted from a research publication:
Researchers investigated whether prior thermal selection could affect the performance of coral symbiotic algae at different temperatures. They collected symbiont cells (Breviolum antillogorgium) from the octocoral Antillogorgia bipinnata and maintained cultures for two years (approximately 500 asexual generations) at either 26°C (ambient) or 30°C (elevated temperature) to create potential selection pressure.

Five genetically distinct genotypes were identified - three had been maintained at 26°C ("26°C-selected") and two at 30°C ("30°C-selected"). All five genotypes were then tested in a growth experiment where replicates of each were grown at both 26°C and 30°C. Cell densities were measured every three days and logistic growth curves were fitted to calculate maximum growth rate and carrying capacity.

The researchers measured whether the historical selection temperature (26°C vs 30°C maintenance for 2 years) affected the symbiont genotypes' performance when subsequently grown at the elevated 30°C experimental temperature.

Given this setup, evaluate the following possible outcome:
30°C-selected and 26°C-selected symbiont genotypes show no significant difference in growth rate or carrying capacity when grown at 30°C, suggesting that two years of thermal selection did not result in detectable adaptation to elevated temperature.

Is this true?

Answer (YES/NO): YES